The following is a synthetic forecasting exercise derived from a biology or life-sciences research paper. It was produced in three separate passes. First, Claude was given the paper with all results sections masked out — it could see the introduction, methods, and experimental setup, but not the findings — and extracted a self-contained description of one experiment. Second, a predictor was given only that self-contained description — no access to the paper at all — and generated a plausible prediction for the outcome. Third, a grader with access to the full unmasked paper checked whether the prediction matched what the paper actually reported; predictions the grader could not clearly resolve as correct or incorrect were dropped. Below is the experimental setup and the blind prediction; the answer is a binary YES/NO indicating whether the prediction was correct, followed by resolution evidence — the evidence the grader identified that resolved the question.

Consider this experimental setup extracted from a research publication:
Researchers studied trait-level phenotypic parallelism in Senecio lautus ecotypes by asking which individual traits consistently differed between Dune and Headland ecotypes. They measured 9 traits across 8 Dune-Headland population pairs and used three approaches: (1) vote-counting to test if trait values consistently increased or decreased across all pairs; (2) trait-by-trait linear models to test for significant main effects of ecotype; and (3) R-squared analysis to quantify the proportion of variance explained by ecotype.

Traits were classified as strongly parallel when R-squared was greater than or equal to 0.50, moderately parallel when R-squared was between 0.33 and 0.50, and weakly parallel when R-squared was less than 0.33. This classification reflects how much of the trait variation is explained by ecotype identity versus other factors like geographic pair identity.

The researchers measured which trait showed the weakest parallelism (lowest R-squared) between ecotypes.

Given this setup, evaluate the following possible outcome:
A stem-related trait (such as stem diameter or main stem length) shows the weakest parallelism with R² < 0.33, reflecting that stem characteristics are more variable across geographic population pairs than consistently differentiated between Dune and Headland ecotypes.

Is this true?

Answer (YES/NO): NO